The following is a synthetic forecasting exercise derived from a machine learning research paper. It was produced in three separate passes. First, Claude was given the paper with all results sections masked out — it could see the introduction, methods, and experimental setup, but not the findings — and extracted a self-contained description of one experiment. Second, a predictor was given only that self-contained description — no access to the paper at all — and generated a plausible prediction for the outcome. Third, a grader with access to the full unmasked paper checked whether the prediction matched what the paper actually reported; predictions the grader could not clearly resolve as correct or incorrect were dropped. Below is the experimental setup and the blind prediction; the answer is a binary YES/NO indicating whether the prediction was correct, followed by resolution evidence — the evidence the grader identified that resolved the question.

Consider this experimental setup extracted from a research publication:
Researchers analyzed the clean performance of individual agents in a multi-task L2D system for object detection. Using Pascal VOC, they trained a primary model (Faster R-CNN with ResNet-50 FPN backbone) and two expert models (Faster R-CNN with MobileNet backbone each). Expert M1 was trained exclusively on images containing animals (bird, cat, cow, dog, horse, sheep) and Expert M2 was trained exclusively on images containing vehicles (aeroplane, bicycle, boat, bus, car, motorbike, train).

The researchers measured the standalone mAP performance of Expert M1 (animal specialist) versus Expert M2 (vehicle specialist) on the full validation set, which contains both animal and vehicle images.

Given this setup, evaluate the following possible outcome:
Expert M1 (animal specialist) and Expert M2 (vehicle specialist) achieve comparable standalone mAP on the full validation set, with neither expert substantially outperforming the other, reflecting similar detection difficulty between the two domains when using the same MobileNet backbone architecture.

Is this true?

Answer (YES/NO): NO